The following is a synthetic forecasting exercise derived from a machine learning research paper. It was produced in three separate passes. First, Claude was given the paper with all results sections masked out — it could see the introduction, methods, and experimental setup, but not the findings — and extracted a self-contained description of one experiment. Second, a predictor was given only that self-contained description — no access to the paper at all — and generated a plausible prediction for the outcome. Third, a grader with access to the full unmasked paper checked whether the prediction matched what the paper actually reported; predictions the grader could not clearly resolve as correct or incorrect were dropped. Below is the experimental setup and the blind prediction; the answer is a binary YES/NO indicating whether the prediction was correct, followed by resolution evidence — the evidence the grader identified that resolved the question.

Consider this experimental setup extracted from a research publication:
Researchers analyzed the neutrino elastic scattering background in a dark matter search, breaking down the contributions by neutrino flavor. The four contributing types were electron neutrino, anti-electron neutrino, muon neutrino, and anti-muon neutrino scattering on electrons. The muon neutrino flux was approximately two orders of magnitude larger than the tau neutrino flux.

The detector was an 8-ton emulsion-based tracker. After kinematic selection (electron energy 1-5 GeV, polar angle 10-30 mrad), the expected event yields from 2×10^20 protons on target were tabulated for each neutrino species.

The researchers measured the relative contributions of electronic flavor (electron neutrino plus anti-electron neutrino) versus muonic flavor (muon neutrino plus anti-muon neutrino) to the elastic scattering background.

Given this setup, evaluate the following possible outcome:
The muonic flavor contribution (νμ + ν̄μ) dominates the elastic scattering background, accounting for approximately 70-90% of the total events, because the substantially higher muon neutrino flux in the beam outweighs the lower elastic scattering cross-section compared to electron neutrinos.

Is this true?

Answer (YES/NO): NO